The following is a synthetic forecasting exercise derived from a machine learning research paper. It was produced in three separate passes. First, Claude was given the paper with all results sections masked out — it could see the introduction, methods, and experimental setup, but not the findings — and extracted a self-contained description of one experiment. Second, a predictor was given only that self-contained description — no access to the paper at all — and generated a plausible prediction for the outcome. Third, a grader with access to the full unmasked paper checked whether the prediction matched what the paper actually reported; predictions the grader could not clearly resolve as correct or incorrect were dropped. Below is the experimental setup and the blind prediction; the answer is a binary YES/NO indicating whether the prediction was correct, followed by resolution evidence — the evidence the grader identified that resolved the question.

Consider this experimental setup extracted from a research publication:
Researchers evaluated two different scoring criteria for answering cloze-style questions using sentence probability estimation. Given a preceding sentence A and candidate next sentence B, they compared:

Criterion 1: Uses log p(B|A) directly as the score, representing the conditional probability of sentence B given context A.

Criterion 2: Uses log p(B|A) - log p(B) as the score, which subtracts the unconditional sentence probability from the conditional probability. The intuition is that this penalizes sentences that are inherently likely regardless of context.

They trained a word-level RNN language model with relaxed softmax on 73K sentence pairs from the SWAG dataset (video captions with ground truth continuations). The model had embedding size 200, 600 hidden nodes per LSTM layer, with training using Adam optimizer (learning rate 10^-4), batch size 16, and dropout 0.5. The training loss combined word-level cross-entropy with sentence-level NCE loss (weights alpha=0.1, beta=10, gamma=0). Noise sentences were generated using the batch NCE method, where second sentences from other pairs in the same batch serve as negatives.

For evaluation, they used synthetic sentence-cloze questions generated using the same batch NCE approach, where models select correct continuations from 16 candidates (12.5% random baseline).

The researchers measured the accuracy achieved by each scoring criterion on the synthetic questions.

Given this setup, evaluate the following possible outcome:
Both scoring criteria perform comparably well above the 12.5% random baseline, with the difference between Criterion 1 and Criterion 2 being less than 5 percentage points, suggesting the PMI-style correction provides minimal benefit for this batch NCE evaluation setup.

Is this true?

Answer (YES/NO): NO